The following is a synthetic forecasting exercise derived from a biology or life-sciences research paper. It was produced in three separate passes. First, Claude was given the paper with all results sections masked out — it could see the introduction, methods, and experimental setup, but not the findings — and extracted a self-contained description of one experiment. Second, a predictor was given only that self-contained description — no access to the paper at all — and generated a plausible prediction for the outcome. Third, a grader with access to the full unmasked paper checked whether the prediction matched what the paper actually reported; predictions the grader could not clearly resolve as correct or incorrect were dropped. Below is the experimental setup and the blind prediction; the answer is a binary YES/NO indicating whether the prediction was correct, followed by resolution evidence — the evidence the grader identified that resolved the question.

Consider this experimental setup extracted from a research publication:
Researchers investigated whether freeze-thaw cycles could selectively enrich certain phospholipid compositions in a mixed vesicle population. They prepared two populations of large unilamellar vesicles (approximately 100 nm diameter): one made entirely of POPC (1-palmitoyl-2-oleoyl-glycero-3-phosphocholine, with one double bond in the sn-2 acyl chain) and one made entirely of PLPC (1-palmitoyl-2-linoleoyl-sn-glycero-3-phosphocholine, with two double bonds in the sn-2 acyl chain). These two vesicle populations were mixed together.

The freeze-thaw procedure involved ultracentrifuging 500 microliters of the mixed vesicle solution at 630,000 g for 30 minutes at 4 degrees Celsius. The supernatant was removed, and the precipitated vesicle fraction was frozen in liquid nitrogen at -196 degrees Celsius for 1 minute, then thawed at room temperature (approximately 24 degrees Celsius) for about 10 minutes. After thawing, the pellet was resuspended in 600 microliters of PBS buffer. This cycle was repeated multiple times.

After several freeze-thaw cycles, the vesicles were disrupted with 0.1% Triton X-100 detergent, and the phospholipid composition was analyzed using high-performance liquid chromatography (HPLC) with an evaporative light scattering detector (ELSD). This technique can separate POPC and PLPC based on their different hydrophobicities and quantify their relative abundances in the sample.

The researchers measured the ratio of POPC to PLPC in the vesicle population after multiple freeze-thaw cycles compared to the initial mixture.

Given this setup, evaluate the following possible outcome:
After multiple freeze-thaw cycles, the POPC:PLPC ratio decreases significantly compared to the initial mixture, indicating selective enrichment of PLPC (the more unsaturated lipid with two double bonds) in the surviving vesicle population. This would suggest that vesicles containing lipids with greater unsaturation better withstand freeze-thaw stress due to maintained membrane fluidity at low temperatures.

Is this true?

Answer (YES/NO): YES